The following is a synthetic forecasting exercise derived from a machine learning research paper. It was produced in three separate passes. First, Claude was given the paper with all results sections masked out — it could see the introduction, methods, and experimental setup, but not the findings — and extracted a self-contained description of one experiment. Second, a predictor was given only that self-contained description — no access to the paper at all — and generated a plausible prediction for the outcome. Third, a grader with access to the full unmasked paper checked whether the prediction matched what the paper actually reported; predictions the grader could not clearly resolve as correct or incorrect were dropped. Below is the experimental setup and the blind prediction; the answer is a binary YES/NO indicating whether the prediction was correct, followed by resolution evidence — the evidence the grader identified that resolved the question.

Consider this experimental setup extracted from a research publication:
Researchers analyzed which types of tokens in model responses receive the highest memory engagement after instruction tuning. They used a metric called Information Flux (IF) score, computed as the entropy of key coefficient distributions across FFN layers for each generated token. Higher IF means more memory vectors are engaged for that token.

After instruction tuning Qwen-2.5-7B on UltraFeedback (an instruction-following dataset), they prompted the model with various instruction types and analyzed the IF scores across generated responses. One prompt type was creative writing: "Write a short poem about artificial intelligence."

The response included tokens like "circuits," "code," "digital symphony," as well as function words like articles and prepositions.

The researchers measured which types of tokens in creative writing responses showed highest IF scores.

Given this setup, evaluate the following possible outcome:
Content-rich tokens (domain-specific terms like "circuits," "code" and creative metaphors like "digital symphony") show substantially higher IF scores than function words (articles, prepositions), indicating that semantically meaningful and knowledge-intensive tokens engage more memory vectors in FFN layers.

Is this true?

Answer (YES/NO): YES